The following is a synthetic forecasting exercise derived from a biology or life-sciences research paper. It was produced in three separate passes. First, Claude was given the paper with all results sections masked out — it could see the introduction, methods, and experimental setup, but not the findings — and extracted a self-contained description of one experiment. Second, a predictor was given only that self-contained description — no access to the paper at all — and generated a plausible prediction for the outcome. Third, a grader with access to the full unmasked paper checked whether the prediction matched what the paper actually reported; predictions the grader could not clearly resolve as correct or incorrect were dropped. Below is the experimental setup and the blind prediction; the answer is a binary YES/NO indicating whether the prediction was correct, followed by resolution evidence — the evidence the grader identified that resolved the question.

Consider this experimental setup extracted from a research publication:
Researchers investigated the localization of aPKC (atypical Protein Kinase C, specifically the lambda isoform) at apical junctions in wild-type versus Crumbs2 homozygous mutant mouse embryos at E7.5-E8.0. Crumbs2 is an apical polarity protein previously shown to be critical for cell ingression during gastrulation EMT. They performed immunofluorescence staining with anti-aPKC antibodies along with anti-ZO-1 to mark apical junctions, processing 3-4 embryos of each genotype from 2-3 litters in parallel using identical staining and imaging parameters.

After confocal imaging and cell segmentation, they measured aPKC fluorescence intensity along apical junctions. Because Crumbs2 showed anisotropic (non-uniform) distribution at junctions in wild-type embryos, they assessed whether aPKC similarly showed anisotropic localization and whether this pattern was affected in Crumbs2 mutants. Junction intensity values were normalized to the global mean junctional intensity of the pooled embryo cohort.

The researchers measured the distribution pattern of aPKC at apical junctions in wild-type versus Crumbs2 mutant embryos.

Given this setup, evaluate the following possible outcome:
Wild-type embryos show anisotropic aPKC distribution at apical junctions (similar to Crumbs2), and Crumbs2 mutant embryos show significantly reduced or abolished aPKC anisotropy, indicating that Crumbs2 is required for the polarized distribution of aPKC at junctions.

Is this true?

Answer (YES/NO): NO